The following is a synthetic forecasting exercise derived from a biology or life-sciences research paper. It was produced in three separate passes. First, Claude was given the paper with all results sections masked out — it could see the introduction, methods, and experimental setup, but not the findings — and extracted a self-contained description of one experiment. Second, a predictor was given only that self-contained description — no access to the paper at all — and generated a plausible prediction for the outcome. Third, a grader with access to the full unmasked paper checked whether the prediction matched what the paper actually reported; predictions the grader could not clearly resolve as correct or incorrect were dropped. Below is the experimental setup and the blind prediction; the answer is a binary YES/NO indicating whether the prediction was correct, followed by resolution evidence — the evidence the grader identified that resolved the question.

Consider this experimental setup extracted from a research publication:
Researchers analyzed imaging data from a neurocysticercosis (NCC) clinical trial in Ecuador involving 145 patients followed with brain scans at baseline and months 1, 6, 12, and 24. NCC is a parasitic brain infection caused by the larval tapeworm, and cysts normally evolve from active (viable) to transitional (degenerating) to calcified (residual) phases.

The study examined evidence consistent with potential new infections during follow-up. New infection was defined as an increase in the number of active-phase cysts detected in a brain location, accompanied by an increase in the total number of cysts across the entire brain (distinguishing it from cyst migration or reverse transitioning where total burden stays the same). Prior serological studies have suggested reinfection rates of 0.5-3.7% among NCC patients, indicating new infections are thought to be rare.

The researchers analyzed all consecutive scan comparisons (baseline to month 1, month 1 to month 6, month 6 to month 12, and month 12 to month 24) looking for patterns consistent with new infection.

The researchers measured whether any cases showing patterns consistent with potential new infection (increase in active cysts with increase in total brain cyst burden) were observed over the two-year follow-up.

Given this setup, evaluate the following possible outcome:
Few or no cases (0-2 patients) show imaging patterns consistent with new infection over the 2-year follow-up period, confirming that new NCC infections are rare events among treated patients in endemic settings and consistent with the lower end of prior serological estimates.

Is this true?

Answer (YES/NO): YES